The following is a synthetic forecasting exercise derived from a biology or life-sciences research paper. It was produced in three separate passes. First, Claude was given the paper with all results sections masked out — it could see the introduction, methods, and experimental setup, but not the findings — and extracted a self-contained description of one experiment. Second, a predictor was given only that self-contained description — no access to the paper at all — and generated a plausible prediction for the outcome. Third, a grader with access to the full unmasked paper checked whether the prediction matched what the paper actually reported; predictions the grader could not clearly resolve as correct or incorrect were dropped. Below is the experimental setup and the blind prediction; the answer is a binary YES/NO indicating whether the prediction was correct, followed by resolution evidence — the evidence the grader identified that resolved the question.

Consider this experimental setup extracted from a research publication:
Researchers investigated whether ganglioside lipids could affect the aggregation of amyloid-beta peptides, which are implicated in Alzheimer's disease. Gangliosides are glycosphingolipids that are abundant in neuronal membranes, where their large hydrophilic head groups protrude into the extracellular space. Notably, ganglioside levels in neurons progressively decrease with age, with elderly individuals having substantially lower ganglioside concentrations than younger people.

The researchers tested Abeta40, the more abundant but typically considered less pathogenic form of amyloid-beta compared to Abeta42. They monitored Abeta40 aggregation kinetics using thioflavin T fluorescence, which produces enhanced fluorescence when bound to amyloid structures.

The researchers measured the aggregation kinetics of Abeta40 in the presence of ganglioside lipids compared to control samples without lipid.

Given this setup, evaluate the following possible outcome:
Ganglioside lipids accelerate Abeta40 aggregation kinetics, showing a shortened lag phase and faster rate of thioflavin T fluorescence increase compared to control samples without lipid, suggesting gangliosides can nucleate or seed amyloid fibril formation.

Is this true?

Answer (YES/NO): NO